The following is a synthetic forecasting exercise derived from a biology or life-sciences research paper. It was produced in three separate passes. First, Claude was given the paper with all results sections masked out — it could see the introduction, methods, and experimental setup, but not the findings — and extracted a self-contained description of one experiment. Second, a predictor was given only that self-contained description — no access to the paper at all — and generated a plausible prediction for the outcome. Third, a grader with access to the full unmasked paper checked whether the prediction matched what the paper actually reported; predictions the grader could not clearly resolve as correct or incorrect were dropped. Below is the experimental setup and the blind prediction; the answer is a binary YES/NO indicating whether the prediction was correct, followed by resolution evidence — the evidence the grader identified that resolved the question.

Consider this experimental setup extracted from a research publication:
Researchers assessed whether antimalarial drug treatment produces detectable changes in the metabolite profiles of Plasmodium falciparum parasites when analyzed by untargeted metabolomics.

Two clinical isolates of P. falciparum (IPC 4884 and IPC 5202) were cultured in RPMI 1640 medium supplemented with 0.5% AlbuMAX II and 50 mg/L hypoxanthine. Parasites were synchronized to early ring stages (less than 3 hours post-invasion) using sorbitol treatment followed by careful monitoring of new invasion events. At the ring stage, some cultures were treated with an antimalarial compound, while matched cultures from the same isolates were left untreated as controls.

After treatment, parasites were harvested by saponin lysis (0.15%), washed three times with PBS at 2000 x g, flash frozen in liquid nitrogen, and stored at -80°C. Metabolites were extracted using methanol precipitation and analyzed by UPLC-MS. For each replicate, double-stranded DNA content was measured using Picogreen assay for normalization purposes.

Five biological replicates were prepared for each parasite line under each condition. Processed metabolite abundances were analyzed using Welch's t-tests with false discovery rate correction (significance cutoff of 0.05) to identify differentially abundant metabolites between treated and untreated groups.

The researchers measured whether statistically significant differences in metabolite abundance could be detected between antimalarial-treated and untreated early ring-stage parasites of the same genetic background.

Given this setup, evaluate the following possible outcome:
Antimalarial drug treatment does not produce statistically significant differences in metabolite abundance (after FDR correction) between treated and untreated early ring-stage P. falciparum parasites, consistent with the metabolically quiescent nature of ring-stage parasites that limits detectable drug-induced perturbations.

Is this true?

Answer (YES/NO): YES